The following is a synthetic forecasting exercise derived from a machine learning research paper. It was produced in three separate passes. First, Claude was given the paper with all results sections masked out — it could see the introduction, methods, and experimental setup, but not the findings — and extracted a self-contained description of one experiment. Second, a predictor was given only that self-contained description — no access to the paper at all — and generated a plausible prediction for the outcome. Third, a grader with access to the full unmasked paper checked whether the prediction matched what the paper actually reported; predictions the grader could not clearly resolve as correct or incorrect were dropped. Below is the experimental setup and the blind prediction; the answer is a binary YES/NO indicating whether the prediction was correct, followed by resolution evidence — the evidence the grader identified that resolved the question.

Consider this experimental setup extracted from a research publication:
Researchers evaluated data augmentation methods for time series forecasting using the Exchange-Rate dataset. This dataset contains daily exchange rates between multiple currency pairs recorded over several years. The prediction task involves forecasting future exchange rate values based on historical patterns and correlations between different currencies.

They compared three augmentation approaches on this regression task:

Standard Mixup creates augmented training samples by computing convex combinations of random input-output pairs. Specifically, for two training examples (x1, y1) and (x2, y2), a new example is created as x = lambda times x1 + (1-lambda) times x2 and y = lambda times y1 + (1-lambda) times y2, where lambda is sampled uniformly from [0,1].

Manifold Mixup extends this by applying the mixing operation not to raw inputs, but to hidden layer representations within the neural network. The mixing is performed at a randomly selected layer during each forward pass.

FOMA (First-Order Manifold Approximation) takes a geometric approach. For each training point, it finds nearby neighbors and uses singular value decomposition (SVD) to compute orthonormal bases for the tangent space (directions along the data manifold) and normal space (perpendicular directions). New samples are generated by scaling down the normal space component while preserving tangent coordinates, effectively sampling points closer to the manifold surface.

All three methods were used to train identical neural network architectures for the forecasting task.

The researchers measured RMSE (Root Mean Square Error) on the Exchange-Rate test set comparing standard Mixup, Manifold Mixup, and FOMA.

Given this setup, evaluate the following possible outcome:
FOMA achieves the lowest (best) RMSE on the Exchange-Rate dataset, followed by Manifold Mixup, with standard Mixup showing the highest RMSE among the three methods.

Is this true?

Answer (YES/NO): NO